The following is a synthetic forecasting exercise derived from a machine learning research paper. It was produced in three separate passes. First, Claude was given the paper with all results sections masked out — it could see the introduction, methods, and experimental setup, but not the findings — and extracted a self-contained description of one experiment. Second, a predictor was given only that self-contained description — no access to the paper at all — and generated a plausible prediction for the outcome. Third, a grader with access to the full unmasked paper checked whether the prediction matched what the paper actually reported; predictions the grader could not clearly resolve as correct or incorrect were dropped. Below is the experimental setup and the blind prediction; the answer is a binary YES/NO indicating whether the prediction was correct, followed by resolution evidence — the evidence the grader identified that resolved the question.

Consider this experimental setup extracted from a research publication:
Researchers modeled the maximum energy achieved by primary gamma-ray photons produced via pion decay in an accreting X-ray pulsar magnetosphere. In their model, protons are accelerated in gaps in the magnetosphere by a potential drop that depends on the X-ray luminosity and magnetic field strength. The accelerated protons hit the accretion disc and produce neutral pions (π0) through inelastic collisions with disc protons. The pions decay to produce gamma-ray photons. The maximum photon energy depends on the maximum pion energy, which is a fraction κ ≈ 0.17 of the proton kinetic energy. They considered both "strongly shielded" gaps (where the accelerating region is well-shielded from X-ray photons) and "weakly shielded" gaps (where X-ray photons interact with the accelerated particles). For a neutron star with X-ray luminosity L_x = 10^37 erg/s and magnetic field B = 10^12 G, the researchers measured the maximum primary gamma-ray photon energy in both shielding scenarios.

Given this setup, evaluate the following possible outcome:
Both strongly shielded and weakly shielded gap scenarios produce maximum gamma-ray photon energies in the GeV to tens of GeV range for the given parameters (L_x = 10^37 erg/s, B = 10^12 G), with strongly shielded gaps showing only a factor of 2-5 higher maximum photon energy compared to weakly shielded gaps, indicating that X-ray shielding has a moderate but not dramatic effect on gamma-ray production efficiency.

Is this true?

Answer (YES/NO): NO